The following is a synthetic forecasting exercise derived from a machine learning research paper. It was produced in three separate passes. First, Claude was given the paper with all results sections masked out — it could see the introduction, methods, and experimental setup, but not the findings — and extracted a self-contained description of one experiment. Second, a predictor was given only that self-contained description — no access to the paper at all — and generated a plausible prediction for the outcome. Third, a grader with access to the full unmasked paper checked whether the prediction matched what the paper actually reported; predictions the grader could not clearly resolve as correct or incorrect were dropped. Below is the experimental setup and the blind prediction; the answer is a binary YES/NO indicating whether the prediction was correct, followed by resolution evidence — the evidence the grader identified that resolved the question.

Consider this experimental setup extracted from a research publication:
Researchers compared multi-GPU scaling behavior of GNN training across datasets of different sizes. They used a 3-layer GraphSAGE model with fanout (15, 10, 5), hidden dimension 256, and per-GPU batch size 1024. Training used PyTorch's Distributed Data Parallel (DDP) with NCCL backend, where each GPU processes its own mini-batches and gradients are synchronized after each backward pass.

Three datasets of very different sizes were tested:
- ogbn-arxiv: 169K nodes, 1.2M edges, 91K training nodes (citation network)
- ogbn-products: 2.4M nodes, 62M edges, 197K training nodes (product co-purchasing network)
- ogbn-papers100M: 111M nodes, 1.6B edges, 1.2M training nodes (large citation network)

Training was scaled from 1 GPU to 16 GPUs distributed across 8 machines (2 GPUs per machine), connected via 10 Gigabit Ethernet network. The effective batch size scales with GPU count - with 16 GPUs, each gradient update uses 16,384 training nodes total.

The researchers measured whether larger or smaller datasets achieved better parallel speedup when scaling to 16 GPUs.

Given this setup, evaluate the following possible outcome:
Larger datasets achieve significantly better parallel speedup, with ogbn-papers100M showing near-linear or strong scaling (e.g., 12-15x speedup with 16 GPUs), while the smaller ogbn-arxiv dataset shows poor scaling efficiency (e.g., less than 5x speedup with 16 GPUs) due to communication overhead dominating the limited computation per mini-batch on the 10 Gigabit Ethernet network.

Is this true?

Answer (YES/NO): NO